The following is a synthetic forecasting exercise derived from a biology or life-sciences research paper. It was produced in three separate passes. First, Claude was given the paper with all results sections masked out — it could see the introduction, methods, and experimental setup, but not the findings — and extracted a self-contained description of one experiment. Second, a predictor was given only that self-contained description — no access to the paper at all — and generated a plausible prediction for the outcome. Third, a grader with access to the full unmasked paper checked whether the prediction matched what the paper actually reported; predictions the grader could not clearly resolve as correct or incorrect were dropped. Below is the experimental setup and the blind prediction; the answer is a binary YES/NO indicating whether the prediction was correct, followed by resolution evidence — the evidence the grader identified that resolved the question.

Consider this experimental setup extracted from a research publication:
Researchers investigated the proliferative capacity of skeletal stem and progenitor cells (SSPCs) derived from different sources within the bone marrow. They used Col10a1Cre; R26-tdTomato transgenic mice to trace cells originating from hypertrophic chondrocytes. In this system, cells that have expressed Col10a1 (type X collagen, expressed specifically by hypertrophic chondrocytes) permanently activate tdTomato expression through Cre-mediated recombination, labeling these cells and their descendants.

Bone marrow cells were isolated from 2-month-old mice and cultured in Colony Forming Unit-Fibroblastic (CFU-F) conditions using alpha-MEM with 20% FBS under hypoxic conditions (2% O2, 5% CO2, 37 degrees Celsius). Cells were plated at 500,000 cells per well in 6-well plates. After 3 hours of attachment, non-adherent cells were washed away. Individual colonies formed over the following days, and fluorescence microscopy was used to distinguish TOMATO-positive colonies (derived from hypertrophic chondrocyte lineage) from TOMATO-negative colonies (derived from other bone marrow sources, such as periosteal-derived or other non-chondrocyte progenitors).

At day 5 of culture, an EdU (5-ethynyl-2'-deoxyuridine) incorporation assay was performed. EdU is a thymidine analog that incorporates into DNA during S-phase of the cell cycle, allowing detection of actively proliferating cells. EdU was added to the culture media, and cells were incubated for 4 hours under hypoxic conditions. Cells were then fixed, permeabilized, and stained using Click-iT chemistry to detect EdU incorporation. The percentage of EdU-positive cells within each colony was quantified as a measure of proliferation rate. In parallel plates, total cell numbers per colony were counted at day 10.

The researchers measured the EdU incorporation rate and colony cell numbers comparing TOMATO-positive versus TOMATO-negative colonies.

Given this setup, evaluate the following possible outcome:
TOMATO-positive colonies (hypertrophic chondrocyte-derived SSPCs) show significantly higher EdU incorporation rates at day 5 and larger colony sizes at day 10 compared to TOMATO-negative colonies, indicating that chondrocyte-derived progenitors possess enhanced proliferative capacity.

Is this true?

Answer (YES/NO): YES